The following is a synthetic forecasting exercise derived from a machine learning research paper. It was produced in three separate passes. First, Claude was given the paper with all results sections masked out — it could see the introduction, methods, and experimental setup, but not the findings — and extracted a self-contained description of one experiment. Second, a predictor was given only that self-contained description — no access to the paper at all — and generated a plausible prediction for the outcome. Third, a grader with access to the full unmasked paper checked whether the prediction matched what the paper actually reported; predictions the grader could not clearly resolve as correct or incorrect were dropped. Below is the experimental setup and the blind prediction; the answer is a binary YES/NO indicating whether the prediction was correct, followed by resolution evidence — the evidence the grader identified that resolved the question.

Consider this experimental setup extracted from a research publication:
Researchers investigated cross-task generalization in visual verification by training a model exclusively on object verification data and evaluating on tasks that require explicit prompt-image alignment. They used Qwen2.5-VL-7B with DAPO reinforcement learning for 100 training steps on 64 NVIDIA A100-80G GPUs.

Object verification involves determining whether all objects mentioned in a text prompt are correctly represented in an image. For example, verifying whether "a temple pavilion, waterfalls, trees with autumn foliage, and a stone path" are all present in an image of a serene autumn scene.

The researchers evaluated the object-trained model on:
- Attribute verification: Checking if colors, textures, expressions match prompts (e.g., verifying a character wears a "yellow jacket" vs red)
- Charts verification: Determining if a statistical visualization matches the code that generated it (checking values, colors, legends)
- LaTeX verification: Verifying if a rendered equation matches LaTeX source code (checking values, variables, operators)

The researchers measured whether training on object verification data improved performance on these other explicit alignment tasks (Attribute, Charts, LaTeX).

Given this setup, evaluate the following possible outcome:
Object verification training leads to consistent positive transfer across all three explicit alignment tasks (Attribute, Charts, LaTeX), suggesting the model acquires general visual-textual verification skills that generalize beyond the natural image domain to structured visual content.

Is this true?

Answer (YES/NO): YES